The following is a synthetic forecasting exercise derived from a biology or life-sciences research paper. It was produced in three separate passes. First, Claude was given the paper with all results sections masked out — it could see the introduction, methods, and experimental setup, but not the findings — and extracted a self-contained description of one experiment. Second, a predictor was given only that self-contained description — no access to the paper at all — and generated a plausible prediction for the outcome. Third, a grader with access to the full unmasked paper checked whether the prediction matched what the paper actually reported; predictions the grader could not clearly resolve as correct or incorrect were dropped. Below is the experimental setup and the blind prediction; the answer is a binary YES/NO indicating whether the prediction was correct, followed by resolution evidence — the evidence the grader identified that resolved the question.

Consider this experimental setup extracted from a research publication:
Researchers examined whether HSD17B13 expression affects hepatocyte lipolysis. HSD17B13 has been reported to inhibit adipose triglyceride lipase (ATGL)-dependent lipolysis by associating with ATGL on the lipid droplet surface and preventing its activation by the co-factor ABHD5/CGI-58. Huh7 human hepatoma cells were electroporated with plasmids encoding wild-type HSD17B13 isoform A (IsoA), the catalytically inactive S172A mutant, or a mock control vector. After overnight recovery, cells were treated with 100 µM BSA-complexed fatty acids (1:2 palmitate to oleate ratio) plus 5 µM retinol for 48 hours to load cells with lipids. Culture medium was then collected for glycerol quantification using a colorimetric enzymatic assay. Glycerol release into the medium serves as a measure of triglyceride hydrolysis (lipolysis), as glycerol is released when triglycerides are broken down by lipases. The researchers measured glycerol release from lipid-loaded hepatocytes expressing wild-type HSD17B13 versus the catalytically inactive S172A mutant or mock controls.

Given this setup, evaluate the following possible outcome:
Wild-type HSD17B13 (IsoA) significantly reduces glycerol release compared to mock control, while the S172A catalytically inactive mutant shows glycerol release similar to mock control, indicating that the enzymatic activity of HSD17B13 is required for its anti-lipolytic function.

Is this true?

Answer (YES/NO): NO